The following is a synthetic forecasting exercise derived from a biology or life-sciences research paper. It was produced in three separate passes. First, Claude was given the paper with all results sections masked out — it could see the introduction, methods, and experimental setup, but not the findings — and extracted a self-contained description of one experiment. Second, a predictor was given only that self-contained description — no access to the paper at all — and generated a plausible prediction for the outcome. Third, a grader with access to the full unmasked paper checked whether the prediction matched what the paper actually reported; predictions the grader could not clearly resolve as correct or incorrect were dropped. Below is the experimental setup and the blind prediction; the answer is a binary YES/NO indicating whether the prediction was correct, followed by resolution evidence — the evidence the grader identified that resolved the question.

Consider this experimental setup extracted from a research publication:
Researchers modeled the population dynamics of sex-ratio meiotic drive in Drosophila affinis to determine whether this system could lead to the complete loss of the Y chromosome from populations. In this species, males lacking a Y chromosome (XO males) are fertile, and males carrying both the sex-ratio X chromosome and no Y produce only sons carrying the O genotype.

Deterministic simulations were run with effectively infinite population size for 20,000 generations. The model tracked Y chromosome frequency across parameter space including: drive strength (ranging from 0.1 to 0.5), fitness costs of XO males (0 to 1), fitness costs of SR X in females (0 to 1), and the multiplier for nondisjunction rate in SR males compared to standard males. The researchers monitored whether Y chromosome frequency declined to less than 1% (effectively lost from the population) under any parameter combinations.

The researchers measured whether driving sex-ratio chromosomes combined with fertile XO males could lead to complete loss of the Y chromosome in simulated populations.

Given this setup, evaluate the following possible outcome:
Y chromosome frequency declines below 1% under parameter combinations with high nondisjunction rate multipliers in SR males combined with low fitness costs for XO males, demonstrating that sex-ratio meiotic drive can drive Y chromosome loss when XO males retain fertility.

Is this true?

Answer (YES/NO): NO